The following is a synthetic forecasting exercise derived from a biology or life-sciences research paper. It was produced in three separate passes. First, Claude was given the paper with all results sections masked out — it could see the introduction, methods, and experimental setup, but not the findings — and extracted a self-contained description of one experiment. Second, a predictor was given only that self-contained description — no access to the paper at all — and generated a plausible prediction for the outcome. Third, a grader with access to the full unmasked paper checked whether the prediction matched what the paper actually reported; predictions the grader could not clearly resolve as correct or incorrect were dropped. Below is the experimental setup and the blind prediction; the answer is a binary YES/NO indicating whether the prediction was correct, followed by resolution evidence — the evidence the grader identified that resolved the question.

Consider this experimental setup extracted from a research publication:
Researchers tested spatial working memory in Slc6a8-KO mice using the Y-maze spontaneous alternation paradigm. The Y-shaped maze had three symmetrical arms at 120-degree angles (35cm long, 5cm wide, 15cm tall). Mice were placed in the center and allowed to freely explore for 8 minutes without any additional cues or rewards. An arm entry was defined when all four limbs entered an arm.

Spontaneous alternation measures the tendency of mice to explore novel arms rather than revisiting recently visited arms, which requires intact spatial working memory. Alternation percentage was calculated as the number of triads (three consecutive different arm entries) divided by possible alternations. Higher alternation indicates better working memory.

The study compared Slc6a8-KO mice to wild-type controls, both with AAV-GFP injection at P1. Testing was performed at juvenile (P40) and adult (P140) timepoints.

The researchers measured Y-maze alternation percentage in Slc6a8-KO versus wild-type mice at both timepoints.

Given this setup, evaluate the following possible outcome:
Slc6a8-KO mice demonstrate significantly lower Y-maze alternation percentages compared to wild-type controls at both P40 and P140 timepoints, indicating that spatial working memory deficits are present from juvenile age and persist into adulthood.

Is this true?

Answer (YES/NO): NO